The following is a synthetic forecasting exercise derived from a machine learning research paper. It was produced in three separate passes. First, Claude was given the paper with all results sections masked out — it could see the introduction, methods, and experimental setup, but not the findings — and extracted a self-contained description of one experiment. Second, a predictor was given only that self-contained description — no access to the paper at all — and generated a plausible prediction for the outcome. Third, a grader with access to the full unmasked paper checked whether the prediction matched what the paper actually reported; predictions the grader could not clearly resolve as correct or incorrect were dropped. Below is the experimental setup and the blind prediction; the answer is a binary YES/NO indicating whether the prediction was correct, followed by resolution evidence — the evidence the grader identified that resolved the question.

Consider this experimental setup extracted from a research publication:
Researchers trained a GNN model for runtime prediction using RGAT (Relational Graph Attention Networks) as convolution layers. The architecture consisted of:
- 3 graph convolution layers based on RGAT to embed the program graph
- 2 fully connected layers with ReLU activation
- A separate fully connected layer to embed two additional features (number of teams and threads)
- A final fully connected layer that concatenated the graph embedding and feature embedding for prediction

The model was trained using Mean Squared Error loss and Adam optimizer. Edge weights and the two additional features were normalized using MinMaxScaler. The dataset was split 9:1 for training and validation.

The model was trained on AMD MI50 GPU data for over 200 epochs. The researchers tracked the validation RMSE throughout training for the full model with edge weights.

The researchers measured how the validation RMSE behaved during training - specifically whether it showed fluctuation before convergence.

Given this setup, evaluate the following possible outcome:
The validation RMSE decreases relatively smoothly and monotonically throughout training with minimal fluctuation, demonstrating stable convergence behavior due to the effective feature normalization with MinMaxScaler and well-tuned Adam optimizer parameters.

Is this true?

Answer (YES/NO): NO